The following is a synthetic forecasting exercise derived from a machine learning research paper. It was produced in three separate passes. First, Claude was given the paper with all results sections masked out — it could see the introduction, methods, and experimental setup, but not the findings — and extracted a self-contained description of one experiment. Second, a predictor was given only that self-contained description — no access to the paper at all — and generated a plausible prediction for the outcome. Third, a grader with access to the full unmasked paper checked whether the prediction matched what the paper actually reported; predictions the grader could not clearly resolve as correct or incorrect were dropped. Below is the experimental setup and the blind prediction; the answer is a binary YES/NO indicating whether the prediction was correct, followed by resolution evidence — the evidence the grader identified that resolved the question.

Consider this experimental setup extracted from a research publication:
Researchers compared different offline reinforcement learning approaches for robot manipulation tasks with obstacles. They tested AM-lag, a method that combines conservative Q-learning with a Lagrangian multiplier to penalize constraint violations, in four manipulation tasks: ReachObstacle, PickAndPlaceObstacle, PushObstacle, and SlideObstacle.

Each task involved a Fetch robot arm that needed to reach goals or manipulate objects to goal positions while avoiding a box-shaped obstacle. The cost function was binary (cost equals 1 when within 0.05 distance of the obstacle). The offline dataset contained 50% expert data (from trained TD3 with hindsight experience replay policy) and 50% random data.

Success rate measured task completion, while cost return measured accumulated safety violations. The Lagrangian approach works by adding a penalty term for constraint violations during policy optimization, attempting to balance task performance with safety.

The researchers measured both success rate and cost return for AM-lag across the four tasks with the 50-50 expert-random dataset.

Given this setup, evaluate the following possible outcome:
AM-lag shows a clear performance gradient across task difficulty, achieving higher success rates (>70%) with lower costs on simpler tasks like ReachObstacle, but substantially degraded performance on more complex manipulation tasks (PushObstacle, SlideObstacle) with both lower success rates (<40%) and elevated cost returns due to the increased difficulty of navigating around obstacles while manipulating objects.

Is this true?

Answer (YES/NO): NO